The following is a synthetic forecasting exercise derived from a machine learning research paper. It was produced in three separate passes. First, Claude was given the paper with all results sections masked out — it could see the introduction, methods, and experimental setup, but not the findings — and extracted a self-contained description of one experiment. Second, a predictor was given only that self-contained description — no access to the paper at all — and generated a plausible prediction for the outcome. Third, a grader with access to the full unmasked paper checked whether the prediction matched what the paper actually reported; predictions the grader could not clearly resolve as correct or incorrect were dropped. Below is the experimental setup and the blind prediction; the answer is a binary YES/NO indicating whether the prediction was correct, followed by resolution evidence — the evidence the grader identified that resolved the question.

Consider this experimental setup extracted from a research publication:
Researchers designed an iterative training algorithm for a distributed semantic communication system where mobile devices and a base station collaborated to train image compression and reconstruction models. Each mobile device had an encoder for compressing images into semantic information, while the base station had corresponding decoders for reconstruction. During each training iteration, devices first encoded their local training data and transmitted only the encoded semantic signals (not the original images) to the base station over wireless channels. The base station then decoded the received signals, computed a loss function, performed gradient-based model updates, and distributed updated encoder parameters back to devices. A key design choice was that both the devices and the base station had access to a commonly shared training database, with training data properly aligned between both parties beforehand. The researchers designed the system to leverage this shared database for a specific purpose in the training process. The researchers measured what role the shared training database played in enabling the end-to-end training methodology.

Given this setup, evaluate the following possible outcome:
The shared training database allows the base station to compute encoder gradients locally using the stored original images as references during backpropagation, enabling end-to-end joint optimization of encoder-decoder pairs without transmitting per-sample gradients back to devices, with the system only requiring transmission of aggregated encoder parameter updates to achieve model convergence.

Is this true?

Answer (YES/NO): NO